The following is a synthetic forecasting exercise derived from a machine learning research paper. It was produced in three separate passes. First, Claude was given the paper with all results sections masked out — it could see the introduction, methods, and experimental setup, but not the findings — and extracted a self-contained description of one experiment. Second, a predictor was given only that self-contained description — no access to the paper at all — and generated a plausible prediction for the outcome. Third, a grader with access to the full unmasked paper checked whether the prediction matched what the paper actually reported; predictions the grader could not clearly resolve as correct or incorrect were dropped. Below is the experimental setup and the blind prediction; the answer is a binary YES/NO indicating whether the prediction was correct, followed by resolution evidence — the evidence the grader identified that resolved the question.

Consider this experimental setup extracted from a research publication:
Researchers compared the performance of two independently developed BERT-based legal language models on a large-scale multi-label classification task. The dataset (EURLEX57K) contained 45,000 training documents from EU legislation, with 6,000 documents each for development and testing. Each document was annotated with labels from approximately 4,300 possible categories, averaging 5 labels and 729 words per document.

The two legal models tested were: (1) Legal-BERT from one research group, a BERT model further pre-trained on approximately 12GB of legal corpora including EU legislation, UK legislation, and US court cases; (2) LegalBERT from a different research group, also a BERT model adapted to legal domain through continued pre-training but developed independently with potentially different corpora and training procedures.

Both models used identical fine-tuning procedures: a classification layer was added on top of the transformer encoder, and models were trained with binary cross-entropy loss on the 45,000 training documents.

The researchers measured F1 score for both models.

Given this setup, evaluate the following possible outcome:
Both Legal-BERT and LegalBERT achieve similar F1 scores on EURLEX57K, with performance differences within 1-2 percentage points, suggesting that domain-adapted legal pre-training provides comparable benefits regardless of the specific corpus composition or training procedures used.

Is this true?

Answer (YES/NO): YES